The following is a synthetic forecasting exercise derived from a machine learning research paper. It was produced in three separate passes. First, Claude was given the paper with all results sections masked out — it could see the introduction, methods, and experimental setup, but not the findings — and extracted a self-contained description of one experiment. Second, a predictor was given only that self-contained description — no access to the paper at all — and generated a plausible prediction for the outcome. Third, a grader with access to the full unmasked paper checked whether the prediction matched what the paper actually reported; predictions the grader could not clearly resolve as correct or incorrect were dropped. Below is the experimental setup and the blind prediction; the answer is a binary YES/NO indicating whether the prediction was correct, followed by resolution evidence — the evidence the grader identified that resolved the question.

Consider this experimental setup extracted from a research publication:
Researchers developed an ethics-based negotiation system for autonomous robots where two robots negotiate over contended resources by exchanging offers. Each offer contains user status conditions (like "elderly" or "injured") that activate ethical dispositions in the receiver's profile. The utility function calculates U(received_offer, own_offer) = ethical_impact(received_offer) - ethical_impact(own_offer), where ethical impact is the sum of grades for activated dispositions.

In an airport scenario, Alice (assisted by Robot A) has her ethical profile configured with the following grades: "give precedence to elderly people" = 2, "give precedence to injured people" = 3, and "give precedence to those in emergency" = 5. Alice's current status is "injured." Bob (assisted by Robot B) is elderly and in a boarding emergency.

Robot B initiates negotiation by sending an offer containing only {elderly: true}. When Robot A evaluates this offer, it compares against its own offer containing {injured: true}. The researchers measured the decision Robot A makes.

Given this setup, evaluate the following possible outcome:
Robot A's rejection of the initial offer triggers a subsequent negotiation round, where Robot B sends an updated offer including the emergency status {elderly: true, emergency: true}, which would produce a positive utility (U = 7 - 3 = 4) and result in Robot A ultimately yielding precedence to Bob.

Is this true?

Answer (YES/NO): NO